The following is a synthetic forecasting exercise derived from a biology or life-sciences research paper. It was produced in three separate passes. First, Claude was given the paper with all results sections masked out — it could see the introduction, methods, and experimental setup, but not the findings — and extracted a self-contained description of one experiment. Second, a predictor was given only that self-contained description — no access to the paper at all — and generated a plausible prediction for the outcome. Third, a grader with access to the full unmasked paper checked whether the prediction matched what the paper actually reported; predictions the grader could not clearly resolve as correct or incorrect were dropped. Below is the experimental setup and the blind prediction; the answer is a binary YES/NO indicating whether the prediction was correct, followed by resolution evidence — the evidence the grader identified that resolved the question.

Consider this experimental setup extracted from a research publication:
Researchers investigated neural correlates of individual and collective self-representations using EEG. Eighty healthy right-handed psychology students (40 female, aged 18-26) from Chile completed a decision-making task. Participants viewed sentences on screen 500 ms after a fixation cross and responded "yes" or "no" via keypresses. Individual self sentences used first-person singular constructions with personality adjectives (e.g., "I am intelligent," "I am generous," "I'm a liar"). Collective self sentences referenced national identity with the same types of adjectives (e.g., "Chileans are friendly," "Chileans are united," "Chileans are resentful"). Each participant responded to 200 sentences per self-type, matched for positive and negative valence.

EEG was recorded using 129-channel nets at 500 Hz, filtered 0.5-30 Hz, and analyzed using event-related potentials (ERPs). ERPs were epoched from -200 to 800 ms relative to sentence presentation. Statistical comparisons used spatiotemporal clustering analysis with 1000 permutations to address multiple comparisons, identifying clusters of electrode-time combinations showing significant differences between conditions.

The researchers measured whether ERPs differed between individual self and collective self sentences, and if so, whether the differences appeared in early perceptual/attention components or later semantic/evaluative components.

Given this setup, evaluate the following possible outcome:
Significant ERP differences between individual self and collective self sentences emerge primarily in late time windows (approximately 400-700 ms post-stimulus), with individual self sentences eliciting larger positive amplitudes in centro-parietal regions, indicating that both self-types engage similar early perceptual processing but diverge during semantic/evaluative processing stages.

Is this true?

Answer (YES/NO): NO